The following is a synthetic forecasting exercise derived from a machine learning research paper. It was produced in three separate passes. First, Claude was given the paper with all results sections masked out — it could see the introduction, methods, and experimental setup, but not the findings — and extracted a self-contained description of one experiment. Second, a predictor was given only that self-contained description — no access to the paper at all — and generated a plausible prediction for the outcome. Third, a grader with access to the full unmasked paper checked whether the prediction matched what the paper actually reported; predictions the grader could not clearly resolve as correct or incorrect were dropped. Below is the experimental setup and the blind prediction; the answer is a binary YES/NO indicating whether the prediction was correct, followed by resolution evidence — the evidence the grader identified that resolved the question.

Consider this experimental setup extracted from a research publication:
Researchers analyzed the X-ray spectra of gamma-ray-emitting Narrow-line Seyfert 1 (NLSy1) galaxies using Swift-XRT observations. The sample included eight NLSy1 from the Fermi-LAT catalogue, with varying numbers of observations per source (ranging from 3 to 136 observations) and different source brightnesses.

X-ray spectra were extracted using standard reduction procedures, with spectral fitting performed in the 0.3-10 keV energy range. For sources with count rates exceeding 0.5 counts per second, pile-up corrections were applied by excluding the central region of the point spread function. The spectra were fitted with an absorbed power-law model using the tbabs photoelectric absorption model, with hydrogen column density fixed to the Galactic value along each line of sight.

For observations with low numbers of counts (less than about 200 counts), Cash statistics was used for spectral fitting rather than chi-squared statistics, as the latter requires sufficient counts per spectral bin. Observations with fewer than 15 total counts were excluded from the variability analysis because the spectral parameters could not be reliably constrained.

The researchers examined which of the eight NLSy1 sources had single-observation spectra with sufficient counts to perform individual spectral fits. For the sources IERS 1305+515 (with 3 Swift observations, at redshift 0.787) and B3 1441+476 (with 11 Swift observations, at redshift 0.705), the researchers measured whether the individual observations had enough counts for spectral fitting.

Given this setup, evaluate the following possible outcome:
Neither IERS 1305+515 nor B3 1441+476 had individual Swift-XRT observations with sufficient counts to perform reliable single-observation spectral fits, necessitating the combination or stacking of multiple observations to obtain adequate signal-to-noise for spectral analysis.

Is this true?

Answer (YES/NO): YES